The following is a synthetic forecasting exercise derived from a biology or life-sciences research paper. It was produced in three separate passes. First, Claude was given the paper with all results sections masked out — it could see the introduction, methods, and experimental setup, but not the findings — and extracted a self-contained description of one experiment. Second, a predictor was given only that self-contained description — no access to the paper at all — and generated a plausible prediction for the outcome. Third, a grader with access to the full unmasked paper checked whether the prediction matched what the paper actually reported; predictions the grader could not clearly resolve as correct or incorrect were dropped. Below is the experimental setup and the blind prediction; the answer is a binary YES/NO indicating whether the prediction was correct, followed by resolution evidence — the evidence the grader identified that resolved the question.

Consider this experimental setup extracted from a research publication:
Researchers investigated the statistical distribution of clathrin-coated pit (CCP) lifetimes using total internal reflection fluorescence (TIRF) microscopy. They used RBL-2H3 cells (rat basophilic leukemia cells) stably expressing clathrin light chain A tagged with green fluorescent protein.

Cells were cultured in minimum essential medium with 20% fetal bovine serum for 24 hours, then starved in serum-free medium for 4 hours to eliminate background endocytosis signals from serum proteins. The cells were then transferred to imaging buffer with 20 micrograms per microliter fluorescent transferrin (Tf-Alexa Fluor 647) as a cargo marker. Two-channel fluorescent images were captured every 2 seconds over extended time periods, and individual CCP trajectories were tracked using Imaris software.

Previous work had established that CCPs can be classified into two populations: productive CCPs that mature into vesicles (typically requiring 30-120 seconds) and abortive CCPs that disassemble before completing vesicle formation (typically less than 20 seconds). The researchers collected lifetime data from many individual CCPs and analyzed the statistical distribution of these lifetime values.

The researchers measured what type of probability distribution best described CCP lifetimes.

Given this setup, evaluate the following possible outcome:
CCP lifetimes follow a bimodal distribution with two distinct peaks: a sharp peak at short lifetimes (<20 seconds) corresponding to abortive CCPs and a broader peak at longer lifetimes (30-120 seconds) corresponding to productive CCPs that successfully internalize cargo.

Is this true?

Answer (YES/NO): NO